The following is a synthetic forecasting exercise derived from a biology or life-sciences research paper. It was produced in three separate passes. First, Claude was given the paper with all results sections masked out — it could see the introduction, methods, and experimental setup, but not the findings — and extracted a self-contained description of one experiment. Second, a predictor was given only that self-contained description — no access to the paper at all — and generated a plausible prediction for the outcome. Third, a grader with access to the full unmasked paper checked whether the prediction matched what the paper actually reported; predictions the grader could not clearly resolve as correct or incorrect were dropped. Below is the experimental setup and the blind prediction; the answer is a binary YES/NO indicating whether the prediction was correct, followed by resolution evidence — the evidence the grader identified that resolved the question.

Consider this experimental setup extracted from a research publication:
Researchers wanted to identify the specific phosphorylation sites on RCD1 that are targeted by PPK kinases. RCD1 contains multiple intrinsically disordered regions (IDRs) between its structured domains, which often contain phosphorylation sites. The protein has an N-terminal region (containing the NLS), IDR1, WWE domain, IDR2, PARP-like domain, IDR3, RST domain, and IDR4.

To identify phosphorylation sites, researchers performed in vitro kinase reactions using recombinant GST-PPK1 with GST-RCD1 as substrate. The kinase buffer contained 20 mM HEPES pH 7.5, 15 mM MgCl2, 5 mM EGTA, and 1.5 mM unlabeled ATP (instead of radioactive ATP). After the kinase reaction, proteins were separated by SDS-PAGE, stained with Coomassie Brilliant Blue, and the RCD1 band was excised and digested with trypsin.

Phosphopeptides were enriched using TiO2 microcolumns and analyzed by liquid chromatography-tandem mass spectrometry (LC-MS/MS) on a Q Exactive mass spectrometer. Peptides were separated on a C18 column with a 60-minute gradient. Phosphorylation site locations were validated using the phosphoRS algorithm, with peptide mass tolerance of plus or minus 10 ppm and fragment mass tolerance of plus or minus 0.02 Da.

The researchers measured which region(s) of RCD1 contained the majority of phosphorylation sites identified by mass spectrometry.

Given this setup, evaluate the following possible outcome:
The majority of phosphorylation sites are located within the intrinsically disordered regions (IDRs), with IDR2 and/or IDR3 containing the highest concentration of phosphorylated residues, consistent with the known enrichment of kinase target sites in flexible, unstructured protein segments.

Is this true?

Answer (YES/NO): YES